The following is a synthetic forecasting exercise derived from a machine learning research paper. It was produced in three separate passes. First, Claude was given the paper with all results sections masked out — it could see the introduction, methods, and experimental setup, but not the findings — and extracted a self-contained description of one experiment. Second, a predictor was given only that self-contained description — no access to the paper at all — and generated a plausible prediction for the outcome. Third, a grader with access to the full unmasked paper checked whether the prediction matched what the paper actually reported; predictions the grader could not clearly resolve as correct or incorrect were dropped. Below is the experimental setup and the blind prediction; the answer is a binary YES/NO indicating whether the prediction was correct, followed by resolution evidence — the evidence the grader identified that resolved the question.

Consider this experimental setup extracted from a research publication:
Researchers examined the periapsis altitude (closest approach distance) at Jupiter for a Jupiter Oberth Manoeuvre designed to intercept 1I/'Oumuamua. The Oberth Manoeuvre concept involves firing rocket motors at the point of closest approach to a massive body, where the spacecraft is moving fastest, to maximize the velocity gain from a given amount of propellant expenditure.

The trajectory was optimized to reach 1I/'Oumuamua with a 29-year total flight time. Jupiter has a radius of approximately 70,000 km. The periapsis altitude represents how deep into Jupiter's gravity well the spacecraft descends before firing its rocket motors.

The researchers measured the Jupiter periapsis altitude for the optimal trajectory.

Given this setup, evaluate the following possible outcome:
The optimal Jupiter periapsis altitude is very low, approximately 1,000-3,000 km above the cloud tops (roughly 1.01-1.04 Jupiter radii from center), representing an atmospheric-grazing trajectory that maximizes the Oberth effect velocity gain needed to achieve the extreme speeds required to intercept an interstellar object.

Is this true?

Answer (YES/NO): NO